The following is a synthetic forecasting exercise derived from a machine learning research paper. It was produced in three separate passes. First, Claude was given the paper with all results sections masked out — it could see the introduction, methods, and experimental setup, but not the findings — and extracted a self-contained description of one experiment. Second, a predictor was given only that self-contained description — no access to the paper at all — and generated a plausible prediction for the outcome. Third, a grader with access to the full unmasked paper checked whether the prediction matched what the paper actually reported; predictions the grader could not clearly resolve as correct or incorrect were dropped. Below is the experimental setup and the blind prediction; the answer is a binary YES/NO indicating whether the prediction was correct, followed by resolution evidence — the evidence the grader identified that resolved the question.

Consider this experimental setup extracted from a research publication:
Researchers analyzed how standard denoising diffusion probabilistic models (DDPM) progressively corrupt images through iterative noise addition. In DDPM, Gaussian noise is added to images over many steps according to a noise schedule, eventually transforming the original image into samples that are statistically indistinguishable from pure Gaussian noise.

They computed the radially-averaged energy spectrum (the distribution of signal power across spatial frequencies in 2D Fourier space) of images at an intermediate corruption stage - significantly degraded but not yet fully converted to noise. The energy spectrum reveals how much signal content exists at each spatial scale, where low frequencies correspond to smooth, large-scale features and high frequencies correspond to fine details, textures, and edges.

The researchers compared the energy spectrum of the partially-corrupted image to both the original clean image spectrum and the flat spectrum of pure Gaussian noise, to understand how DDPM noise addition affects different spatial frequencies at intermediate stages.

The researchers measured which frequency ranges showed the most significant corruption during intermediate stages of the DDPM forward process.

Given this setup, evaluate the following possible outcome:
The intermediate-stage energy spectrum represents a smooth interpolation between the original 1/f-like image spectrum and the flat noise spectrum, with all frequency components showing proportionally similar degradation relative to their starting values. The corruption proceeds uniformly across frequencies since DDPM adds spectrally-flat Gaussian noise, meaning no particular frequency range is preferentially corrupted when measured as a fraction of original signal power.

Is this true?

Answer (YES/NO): NO